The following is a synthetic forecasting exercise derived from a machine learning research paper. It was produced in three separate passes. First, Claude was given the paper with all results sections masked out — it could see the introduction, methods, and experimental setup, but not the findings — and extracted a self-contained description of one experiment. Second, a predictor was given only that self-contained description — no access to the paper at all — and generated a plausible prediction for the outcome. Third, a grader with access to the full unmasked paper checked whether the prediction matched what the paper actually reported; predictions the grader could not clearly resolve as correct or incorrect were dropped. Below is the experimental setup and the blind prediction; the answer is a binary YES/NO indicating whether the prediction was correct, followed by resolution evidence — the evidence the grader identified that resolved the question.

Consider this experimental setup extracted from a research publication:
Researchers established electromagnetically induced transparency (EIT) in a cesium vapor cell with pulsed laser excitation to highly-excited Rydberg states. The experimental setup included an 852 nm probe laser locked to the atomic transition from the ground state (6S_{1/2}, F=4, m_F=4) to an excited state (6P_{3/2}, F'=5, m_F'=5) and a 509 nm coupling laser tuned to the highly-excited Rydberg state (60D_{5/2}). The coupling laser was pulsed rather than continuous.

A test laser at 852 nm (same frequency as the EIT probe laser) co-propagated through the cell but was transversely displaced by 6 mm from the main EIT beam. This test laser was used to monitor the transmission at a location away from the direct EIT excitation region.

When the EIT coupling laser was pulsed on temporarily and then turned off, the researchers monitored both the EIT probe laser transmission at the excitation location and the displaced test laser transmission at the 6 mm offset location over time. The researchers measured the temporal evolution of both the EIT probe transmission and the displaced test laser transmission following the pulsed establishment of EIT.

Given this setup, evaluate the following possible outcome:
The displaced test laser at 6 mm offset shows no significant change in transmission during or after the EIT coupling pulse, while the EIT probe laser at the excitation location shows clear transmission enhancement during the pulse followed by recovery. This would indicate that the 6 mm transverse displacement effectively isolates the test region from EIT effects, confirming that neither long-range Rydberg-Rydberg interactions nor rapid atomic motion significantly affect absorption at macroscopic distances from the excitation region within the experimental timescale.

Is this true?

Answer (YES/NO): NO